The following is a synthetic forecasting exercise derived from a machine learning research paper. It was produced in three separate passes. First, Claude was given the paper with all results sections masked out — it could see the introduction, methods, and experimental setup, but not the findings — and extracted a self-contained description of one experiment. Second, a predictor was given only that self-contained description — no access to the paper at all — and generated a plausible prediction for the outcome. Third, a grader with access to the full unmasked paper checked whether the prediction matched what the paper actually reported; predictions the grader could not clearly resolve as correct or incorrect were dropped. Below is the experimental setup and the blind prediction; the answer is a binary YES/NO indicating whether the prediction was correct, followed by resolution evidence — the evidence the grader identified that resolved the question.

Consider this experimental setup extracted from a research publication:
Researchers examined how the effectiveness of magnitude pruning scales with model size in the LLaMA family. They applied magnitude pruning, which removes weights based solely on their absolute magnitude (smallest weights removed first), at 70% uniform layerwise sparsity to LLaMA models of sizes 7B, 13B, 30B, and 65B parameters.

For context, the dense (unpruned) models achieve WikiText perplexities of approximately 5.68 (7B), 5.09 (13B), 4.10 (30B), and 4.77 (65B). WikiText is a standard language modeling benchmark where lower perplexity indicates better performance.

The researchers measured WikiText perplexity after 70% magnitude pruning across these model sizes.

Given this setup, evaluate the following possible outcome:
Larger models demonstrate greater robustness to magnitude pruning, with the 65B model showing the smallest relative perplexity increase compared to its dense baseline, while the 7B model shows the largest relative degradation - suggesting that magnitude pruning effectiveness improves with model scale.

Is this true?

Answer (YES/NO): NO